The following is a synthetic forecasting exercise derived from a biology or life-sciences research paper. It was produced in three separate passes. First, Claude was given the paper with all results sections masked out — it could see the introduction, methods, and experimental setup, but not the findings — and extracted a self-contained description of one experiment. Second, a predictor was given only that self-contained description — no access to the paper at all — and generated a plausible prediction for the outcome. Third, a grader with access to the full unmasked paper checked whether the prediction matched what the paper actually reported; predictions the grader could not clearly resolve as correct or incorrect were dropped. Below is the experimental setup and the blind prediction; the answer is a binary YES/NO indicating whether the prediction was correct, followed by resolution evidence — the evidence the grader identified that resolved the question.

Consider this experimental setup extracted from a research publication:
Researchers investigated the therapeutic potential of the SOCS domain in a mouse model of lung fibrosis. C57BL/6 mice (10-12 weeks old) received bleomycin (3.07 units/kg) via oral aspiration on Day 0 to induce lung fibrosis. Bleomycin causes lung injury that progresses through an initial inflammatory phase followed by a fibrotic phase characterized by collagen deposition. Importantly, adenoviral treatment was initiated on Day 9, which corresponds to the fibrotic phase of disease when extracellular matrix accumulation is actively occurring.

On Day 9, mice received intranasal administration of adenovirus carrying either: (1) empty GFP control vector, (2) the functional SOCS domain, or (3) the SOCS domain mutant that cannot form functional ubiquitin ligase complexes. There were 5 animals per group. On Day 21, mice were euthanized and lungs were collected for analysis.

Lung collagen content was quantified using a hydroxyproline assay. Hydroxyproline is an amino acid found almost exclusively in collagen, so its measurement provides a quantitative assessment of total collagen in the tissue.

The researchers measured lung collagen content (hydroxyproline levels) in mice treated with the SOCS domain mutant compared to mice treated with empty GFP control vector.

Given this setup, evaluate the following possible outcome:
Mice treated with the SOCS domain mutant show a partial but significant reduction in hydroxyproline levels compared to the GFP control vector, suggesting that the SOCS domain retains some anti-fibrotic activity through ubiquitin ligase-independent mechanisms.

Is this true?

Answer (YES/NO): NO